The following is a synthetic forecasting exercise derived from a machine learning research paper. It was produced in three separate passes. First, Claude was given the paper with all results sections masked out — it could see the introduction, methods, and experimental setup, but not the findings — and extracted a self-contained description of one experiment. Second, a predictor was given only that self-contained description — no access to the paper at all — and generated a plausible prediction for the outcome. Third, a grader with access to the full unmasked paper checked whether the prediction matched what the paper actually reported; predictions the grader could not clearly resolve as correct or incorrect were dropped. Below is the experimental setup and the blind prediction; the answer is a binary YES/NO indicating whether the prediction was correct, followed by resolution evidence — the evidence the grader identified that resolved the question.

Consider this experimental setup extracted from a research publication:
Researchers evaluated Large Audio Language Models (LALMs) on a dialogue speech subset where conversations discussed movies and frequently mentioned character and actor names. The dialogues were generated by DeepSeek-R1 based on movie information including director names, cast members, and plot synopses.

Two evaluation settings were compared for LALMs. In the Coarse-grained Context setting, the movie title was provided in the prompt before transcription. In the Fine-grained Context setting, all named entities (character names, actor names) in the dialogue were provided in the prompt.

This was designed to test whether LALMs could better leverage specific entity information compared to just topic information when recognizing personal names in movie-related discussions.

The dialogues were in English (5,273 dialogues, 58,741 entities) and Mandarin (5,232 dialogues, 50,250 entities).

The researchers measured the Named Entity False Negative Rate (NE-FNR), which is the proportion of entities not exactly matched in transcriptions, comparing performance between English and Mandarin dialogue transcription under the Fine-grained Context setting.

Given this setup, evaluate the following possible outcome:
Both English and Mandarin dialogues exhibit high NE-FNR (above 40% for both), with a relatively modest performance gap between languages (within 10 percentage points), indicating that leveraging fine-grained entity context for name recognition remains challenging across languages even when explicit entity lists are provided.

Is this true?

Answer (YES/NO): NO